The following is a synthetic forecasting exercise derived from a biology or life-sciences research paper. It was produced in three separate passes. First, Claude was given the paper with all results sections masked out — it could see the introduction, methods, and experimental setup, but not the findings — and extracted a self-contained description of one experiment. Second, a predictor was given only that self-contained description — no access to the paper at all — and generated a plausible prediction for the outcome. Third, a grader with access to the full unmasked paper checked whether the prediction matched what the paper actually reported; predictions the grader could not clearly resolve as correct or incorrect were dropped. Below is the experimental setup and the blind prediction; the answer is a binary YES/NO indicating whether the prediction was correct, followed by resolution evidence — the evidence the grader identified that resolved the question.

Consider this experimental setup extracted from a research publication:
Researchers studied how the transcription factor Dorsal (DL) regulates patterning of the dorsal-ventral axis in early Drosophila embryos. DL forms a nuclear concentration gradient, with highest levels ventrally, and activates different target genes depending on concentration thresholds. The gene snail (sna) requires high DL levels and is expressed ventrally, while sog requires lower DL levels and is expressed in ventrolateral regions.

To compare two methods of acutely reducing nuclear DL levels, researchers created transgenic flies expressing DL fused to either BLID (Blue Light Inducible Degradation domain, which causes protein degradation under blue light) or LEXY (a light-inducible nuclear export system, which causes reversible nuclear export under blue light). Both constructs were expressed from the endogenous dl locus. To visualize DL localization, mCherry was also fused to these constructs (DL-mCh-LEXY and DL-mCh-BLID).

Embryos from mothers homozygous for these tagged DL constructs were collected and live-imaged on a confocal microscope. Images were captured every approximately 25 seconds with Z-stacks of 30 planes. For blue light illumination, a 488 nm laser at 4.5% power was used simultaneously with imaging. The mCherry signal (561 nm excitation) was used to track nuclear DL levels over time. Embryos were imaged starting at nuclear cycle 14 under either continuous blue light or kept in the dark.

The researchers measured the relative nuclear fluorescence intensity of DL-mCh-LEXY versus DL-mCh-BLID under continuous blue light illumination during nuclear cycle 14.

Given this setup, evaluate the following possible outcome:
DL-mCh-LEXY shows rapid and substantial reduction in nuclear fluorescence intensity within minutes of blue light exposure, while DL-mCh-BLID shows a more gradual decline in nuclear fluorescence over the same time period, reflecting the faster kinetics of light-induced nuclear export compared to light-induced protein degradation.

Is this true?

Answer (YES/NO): NO